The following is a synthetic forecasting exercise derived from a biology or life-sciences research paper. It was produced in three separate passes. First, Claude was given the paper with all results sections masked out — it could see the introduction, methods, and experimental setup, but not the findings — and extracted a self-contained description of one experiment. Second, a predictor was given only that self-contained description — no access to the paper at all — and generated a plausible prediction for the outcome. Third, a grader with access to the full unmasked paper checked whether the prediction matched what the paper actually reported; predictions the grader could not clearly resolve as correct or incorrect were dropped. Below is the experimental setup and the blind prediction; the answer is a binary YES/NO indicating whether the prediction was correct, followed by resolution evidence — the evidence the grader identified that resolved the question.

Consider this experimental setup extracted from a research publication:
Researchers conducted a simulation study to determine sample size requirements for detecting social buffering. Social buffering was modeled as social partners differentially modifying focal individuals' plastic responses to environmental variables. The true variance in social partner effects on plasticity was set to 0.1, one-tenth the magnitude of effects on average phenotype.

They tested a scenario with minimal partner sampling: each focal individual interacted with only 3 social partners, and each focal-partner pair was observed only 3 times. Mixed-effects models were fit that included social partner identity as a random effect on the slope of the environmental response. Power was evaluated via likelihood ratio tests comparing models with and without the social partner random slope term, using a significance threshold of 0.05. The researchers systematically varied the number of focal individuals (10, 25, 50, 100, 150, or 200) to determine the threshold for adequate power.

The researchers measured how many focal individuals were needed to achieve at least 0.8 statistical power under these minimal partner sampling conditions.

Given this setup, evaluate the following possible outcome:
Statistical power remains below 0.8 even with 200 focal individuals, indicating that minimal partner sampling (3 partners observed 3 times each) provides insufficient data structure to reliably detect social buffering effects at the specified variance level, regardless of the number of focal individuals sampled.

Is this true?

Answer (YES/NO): NO